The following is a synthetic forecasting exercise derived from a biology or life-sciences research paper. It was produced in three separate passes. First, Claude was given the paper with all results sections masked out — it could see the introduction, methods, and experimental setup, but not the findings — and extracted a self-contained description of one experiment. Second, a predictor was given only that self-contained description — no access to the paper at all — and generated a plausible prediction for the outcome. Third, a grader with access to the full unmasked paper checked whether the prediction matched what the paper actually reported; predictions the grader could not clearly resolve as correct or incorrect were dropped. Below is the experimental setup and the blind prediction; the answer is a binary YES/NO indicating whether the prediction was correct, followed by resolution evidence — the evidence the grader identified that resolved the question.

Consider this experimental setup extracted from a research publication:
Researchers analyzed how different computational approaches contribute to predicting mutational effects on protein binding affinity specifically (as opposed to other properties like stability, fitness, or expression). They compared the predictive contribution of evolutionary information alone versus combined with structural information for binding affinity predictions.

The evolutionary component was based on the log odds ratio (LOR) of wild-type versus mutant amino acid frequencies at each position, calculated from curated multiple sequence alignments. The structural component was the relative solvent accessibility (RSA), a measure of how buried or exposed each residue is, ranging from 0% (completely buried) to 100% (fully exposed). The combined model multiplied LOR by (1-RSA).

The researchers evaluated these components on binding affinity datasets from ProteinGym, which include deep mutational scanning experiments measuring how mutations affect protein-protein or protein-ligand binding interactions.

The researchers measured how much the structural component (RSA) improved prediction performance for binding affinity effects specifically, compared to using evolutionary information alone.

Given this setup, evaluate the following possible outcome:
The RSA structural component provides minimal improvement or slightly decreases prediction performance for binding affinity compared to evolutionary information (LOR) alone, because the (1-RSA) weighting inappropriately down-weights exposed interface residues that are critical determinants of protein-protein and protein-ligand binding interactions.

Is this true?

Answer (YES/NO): NO